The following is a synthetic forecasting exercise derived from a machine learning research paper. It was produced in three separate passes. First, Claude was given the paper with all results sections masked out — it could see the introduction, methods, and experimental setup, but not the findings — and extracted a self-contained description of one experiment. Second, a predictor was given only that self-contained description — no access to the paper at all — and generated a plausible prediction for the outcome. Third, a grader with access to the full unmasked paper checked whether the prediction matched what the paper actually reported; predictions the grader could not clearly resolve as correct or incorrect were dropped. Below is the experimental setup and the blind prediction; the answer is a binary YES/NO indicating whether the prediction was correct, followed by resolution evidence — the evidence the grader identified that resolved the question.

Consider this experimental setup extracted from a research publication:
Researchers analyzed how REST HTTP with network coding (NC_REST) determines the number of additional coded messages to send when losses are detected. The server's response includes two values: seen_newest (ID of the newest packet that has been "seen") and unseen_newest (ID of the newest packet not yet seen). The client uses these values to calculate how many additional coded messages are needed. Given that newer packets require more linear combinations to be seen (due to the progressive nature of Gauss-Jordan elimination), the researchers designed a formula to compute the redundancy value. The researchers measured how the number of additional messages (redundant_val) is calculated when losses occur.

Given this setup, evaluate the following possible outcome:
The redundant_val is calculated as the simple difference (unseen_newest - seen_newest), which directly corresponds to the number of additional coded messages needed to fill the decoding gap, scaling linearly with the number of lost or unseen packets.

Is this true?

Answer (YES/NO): YES